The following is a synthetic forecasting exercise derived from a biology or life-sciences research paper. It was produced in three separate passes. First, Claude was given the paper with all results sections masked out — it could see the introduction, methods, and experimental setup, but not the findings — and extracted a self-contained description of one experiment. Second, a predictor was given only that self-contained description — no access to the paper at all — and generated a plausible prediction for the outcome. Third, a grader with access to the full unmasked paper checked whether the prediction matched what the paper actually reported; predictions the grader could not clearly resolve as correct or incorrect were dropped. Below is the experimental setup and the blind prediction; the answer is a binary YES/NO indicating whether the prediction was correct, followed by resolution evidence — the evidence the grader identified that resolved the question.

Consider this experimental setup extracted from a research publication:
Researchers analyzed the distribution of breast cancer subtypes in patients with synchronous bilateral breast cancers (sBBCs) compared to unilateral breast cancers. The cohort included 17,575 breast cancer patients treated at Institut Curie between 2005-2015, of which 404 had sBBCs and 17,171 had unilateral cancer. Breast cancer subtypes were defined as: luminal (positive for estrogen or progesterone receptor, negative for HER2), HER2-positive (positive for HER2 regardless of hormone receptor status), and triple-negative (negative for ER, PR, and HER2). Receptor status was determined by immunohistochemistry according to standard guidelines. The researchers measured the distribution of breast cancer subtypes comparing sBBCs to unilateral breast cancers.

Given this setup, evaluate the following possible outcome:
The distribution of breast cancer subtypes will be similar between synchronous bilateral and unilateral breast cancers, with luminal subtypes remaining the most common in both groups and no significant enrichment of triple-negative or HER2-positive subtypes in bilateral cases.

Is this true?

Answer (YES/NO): NO